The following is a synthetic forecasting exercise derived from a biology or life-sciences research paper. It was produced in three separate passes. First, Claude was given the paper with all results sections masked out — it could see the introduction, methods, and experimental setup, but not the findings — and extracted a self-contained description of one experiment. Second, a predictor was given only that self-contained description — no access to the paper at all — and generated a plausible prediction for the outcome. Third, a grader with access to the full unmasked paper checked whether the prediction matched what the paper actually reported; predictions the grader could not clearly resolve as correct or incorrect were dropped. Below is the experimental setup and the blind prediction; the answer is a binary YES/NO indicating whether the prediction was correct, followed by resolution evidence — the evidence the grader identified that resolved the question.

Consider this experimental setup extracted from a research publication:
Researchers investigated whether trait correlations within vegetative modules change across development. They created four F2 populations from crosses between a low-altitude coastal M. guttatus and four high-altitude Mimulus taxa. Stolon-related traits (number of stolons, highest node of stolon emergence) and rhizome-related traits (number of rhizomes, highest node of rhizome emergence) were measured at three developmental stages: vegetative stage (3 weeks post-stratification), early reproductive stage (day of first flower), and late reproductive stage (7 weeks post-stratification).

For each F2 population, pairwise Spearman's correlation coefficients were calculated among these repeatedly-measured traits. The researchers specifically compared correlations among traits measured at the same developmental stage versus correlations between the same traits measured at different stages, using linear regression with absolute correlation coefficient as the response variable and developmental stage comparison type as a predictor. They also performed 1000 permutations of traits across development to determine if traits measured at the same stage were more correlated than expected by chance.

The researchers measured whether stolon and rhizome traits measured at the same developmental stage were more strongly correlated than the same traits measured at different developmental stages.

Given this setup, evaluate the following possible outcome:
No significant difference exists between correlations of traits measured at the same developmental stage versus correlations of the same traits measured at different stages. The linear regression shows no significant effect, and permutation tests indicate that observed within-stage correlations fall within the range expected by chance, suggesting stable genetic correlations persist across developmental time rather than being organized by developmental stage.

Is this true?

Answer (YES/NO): NO